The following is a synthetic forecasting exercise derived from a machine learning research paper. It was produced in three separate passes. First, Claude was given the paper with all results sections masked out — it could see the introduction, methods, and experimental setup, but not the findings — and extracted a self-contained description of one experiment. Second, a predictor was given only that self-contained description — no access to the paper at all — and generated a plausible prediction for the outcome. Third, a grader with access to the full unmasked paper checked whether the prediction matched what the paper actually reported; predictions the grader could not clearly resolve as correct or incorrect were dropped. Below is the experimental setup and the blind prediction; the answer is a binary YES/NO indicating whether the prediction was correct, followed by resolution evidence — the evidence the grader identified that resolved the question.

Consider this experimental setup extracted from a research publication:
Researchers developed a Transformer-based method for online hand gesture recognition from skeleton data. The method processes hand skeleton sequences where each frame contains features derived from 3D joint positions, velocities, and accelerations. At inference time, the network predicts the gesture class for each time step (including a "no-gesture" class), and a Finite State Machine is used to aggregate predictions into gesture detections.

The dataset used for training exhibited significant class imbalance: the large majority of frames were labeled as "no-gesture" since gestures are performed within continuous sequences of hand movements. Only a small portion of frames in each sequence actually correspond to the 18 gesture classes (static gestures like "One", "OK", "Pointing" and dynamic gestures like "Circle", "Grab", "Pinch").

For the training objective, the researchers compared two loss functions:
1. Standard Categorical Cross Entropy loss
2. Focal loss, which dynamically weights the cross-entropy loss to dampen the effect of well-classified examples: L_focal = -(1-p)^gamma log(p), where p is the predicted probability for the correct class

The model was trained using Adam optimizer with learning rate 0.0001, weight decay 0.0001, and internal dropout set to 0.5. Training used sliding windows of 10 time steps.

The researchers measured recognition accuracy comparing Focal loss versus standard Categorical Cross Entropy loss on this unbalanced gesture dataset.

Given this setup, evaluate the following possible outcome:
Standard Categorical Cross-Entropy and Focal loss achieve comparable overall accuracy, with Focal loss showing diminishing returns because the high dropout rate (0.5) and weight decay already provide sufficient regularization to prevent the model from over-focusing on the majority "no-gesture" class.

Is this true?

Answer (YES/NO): NO